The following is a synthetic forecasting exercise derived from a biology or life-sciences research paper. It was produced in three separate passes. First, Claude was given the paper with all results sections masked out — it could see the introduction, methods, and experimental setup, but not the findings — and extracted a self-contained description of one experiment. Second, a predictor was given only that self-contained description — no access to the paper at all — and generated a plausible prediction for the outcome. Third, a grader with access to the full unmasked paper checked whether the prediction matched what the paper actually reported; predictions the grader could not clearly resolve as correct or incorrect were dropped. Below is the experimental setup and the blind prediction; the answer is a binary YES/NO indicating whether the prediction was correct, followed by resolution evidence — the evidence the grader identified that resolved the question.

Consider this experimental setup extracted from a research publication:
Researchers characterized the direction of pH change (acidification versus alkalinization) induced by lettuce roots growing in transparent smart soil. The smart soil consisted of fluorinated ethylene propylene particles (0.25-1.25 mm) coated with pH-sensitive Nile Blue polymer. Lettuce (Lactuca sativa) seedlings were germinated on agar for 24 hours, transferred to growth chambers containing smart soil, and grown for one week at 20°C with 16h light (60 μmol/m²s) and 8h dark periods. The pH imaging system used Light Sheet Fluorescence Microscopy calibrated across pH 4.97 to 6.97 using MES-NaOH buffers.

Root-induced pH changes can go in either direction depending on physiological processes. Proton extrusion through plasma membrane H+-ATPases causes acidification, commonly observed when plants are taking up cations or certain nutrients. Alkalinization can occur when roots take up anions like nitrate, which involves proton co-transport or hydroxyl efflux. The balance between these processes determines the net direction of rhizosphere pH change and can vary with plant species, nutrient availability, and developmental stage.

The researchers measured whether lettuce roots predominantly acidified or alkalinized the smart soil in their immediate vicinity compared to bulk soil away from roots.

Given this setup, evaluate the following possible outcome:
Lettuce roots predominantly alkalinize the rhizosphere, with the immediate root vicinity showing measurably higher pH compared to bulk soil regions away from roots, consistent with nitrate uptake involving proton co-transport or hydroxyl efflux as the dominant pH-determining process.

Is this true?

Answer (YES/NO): NO